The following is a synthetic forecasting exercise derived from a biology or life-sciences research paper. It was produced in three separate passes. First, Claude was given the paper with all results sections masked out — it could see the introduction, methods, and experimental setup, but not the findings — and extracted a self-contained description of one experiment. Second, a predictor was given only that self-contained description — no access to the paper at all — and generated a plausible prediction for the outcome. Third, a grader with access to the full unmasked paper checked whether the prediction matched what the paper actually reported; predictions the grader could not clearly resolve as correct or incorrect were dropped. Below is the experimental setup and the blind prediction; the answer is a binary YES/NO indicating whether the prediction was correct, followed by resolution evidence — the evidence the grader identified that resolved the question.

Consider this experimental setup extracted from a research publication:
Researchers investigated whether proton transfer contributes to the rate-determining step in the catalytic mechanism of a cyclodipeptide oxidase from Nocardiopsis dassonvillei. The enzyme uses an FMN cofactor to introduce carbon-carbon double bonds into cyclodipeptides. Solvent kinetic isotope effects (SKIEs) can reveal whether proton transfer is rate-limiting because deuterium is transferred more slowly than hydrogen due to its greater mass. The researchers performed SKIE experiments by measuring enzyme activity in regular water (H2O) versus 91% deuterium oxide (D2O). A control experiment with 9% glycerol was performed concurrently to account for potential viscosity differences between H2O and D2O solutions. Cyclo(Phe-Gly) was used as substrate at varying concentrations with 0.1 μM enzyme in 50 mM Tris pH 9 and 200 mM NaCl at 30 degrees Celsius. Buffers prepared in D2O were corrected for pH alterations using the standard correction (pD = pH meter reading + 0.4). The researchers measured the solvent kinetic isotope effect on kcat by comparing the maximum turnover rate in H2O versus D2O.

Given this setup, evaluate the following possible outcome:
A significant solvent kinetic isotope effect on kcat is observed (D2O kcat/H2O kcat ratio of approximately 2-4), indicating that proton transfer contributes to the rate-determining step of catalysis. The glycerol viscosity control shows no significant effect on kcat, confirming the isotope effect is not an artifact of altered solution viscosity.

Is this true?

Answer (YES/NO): YES